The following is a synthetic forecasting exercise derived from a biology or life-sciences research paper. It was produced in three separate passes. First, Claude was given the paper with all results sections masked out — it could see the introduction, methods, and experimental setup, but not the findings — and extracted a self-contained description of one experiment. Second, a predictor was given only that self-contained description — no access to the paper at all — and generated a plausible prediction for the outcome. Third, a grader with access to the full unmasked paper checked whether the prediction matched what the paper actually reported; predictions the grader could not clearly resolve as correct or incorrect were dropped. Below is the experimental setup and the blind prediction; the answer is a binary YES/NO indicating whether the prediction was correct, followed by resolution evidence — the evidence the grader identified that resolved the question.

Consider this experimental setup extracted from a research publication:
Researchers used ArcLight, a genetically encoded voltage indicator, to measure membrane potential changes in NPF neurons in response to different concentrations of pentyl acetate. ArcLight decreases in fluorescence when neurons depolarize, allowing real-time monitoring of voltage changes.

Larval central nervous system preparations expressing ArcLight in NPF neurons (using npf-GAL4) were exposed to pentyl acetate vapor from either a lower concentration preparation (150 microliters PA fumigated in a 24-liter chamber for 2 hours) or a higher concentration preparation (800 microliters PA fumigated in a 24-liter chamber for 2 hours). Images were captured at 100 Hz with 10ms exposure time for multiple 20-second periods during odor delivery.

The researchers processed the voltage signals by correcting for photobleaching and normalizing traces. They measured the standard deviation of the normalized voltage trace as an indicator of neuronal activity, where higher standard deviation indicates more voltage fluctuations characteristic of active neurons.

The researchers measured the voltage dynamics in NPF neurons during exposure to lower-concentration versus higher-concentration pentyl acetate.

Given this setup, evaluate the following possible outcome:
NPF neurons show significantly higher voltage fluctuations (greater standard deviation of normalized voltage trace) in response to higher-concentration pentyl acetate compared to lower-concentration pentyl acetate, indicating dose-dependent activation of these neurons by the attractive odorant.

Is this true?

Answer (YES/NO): NO